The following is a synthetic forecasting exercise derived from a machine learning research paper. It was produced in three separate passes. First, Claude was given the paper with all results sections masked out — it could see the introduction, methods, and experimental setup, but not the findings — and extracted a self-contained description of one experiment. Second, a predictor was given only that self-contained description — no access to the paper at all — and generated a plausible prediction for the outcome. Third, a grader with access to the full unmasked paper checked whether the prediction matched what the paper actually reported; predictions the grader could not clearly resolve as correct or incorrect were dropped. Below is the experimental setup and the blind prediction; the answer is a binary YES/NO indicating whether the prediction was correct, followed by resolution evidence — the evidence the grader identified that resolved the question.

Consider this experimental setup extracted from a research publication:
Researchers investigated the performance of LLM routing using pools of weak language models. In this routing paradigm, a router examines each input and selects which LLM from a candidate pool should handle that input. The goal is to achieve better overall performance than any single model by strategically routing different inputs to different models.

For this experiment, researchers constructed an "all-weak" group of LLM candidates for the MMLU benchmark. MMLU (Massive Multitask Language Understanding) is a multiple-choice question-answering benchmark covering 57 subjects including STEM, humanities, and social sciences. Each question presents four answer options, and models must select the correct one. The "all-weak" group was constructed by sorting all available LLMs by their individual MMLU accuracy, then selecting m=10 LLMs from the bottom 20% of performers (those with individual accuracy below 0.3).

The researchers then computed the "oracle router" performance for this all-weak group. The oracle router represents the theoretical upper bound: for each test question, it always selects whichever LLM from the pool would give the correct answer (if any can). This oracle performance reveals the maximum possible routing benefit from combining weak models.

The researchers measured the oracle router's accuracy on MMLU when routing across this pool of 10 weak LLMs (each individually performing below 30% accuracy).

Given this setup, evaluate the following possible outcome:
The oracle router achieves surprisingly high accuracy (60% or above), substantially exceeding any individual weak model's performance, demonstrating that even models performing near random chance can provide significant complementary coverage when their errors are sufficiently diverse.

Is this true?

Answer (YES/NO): YES